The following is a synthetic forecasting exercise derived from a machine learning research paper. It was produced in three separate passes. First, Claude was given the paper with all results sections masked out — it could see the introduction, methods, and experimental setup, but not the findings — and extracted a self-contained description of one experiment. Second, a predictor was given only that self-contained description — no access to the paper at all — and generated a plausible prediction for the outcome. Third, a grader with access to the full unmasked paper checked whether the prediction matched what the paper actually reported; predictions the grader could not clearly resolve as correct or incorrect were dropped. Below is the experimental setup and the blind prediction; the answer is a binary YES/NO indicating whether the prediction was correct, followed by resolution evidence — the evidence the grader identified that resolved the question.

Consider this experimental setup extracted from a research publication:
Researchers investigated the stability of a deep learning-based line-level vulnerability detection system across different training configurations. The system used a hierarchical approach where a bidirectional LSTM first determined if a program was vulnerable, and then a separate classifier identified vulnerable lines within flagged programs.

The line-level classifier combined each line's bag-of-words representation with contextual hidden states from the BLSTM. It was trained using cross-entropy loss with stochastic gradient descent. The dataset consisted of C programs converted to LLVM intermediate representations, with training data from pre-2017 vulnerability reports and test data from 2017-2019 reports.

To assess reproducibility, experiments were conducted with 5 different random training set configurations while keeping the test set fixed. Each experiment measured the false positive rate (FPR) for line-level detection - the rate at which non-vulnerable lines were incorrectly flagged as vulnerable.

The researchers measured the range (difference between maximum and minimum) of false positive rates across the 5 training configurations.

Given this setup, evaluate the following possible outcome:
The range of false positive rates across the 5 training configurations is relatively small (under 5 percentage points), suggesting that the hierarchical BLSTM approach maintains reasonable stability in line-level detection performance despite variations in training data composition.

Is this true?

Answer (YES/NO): NO